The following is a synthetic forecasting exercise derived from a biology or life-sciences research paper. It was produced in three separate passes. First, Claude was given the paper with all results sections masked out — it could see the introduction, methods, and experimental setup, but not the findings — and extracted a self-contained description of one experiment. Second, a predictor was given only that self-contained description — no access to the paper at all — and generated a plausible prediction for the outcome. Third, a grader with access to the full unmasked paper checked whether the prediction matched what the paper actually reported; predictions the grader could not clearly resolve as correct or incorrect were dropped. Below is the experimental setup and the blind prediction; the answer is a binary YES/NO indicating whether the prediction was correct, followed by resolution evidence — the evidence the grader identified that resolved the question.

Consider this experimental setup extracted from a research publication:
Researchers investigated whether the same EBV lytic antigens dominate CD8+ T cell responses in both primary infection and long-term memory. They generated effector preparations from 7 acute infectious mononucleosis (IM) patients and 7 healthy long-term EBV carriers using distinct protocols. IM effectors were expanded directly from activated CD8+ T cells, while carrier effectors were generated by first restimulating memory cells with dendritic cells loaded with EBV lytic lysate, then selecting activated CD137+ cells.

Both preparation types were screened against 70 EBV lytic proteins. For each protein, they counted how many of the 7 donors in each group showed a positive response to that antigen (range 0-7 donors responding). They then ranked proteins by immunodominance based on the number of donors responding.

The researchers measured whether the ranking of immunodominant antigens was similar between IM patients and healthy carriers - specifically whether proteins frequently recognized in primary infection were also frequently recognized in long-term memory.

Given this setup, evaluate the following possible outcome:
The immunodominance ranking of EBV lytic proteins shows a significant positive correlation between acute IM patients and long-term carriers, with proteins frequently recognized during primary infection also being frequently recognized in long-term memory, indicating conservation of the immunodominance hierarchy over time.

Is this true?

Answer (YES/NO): NO